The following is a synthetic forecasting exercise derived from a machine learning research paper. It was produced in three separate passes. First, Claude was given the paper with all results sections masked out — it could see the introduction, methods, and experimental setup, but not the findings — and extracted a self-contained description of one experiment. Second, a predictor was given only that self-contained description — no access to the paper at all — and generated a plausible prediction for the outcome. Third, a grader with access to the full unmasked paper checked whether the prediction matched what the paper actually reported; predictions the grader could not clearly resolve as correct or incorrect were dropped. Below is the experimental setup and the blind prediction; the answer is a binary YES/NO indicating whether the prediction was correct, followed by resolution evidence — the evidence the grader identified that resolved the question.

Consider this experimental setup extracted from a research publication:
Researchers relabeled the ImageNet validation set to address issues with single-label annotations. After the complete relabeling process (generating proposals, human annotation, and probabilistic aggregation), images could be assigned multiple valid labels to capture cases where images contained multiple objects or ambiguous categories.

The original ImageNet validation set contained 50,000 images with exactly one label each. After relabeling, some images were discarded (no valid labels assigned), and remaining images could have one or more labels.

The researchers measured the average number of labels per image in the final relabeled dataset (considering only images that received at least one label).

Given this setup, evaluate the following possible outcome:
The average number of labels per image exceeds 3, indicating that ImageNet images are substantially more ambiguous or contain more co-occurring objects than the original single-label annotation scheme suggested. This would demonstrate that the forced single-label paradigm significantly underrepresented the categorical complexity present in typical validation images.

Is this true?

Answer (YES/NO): NO